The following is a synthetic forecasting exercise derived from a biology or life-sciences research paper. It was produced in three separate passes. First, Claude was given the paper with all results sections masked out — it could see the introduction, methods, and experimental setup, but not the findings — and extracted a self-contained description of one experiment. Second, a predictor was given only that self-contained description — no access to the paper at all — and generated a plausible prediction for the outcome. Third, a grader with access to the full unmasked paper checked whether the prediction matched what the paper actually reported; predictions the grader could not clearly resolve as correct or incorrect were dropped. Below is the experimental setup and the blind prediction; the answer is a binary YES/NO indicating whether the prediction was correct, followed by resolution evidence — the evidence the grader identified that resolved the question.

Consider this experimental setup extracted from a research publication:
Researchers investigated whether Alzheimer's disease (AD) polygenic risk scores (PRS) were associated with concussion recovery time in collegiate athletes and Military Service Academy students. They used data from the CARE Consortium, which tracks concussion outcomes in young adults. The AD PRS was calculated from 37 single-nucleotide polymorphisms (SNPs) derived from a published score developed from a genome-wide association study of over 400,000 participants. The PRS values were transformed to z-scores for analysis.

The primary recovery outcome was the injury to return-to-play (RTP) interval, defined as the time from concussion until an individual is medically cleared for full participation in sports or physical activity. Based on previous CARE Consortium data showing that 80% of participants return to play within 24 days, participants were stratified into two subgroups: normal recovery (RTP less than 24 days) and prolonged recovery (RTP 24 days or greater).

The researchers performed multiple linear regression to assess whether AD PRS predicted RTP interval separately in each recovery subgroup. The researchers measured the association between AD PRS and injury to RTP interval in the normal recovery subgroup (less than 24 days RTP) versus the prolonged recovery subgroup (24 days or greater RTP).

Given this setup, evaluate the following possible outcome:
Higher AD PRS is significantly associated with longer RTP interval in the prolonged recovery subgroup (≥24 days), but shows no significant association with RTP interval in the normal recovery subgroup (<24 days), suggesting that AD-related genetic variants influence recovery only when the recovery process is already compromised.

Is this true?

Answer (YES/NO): NO